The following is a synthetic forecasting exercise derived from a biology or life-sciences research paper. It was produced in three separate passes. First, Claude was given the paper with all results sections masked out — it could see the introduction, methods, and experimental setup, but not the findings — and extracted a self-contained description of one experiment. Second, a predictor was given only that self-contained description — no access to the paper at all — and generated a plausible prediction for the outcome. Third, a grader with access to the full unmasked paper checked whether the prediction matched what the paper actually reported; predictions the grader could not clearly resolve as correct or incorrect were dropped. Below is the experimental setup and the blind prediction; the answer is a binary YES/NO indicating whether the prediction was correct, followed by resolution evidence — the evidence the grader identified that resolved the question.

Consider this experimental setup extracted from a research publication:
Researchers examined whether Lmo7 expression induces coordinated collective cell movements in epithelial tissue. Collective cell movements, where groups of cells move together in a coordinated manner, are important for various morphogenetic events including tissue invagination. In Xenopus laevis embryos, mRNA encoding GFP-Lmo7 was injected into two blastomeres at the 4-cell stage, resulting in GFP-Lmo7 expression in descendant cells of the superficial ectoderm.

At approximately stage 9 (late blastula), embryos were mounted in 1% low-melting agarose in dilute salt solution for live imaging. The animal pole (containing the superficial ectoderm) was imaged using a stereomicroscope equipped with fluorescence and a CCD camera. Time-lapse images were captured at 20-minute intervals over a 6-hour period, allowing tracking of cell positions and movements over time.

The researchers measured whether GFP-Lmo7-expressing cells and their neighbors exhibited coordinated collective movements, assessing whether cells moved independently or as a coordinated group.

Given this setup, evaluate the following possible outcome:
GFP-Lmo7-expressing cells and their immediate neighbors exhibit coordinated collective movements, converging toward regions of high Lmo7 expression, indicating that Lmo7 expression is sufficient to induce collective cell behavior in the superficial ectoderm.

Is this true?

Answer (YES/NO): NO